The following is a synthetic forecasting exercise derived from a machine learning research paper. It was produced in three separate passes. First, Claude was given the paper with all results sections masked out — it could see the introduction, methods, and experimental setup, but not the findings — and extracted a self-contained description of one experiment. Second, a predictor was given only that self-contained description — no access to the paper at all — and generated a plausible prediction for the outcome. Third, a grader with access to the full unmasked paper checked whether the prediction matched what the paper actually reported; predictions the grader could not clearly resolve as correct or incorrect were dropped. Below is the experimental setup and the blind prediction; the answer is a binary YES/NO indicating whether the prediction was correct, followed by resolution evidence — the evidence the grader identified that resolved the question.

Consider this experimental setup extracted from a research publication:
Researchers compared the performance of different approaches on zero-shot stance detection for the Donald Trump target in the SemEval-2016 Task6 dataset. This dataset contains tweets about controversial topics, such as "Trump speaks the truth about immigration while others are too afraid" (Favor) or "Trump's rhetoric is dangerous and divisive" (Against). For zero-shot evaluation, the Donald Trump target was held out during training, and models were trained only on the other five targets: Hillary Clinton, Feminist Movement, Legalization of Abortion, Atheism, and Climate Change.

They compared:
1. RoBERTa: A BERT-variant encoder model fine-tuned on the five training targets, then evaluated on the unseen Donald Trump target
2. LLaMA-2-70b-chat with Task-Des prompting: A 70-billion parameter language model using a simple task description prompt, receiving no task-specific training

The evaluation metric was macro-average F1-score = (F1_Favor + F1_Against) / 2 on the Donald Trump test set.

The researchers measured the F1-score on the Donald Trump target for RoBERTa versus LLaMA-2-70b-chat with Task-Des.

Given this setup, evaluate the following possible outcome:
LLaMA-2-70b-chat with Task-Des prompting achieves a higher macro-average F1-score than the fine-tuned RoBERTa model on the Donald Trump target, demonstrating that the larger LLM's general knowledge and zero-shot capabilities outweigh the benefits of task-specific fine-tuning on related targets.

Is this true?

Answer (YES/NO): YES